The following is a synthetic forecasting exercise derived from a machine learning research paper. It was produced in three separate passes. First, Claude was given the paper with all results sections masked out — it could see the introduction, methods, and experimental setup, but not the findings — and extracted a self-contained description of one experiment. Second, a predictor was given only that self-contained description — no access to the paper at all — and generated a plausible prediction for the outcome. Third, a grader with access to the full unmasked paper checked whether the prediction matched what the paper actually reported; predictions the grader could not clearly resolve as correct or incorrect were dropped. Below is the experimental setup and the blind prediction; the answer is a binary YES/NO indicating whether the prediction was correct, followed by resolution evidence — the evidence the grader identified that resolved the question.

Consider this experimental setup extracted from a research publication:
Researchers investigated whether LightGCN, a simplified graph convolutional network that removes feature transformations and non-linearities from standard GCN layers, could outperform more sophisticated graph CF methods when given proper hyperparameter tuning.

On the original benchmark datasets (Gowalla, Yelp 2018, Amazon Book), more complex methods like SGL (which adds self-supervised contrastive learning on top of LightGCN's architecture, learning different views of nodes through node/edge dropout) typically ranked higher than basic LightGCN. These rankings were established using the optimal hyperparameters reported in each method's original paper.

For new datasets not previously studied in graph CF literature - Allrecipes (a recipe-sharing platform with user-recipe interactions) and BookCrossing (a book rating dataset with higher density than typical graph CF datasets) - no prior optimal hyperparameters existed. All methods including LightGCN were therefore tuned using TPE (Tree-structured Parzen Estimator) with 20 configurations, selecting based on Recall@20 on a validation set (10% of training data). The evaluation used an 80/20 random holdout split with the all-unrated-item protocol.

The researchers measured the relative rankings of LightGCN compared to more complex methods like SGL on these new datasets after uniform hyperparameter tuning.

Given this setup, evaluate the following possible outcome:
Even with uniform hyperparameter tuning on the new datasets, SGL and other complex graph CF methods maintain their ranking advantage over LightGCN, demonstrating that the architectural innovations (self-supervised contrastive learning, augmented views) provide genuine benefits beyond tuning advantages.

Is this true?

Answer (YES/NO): NO